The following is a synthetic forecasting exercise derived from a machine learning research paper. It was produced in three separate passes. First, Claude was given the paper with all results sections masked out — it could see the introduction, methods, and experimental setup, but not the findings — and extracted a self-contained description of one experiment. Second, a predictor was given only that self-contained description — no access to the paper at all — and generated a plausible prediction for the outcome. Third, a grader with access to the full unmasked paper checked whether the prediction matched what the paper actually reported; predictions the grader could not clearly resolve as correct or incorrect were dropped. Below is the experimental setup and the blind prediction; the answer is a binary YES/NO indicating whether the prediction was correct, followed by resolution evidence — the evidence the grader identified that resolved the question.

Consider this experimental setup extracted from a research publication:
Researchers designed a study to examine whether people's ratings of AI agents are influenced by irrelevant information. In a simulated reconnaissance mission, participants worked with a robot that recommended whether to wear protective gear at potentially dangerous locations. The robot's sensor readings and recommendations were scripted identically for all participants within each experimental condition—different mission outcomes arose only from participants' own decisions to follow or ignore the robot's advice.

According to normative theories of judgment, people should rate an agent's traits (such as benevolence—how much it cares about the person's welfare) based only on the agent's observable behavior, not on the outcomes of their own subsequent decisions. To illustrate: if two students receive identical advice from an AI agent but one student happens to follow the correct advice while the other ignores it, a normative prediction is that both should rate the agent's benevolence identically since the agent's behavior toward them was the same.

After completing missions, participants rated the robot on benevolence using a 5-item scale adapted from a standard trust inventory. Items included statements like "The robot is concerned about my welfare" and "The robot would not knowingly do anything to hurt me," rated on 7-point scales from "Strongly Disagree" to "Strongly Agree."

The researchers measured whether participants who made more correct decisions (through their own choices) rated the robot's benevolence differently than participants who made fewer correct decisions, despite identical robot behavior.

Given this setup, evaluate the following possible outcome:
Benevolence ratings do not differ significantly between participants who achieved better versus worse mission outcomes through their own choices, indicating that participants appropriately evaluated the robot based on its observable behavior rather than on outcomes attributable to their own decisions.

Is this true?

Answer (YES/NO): NO